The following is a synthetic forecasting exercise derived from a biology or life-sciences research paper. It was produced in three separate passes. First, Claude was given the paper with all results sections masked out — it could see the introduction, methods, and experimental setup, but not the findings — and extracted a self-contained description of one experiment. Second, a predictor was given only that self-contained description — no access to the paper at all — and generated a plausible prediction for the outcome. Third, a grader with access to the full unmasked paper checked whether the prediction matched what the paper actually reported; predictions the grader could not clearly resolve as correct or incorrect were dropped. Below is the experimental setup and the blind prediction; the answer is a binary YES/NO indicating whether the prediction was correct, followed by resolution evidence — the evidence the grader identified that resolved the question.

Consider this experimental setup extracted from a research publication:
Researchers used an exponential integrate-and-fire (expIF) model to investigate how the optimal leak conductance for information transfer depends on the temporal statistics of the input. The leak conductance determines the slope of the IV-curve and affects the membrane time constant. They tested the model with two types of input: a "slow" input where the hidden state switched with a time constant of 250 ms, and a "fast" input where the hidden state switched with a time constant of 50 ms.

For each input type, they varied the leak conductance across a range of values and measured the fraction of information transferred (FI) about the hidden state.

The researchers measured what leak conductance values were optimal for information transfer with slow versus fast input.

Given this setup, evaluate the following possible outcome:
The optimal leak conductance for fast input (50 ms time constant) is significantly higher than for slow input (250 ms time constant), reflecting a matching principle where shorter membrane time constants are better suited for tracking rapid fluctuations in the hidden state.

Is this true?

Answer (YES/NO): YES